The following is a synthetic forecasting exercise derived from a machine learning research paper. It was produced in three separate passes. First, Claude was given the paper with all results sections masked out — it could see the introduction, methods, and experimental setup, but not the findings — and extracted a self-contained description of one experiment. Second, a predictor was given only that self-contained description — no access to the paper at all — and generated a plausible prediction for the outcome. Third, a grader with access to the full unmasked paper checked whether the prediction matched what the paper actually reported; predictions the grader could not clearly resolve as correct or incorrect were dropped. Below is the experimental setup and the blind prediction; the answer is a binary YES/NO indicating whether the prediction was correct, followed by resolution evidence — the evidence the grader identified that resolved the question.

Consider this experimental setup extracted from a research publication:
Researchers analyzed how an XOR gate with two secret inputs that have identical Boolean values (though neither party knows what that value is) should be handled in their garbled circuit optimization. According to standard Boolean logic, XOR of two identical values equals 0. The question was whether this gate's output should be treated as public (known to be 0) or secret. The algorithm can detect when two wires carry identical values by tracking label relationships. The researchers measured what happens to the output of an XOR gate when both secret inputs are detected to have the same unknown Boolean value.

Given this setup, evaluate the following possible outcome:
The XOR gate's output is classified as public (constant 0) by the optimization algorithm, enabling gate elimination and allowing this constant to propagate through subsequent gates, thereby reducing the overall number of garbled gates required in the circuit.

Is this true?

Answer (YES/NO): YES